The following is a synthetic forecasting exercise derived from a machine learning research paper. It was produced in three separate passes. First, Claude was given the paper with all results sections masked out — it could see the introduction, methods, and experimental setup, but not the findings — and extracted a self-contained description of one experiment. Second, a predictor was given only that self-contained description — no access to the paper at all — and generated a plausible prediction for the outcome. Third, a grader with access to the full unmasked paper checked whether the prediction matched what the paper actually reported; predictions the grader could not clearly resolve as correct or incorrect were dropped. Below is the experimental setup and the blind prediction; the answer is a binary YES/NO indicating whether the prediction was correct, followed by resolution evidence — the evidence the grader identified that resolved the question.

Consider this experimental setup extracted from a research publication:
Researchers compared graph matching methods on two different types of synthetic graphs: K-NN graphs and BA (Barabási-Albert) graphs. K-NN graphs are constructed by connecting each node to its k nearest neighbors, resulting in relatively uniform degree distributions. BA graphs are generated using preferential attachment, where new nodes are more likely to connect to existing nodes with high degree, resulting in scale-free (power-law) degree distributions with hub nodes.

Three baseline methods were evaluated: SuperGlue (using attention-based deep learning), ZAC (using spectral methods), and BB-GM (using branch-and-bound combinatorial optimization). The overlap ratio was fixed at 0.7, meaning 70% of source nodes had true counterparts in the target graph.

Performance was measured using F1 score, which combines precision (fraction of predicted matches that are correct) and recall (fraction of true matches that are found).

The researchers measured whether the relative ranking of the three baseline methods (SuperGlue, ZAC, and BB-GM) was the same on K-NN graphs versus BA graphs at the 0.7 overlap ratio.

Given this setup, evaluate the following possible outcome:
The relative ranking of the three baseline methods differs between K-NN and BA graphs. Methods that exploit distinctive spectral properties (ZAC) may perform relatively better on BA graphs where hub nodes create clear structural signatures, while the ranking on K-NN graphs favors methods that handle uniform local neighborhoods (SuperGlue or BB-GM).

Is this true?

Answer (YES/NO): NO